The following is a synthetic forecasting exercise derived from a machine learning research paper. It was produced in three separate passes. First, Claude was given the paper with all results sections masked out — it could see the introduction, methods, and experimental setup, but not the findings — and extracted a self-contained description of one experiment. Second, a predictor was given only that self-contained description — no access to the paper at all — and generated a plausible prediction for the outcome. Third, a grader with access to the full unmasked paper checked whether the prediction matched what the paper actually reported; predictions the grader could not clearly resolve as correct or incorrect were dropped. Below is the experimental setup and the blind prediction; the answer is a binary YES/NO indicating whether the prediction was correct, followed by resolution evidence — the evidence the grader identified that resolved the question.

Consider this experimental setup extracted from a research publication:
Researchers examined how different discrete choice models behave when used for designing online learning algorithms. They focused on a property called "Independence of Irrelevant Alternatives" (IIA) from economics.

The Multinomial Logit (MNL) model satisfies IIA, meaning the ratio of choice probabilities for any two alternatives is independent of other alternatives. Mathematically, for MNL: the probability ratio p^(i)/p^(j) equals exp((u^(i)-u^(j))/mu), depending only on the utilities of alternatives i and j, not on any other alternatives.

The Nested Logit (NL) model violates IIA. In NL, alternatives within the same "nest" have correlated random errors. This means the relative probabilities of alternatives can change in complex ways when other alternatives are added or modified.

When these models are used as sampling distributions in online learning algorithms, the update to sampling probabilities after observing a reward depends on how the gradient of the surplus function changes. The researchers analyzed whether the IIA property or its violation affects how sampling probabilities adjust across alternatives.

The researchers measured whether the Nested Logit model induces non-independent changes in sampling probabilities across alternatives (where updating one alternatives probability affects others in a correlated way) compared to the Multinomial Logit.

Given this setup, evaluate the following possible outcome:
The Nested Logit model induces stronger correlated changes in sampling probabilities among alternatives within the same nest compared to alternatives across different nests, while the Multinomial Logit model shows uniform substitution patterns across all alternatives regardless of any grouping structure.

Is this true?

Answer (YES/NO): YES